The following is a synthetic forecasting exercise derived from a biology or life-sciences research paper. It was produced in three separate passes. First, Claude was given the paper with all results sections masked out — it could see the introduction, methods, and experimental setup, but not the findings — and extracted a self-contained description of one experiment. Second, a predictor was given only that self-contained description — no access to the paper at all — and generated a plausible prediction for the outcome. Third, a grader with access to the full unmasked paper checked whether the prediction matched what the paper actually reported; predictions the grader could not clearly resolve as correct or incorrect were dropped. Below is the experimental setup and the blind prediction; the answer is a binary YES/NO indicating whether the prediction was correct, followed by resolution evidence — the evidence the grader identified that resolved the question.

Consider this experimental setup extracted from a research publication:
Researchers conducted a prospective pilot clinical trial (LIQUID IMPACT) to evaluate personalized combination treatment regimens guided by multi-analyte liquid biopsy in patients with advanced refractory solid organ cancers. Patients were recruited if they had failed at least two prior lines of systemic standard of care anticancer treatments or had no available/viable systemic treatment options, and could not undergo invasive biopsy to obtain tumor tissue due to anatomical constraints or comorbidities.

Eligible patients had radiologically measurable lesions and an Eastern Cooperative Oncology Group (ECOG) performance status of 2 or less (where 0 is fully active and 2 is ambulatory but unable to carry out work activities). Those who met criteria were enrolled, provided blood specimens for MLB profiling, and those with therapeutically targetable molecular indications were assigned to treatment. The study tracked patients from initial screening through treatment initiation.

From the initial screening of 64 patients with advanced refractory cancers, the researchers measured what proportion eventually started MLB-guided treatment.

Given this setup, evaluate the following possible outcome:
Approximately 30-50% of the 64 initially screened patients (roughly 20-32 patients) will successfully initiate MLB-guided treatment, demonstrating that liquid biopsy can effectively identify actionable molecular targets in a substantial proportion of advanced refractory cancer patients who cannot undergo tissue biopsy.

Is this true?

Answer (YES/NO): YES